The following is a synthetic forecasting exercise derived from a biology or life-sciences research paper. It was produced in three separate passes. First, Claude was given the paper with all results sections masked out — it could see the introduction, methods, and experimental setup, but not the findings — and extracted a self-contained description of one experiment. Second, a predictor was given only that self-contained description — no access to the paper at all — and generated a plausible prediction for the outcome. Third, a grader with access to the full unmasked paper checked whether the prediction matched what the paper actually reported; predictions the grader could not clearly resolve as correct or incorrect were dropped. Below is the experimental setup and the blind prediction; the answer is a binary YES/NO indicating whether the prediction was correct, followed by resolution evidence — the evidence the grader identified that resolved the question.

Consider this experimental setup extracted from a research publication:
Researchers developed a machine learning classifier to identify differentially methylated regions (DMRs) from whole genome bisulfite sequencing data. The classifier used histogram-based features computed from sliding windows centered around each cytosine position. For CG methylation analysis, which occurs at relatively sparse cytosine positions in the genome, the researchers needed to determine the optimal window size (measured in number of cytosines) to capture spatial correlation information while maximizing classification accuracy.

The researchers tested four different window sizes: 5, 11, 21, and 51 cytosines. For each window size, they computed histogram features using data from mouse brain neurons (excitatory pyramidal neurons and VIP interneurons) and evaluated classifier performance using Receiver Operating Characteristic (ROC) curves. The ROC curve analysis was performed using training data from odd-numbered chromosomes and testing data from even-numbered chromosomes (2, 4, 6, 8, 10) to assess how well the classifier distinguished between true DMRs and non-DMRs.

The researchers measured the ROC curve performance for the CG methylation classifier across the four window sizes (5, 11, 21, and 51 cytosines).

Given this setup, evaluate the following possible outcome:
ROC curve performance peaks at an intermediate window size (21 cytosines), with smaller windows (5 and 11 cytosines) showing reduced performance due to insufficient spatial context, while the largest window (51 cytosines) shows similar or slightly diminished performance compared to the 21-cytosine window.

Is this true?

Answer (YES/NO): NO